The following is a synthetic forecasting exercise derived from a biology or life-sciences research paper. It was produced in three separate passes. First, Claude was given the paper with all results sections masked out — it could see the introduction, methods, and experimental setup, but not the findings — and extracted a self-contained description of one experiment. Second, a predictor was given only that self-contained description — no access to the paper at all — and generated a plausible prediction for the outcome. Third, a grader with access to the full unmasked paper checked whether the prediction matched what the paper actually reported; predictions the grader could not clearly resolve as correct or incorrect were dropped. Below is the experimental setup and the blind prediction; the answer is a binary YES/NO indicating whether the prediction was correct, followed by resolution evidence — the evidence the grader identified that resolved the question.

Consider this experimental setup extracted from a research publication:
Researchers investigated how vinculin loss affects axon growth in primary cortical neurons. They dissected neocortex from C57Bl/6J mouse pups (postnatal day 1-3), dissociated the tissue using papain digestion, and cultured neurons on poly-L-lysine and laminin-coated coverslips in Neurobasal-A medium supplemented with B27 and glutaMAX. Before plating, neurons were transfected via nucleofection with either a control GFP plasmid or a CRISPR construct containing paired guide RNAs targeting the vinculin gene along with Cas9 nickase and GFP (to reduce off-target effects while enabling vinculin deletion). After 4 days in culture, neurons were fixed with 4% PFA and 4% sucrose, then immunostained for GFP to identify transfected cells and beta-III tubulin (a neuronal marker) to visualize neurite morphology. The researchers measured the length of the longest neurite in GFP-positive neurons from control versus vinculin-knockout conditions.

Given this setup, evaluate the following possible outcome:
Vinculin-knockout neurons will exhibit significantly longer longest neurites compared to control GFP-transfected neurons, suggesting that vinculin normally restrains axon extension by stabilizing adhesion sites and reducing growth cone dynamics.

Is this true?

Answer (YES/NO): NO